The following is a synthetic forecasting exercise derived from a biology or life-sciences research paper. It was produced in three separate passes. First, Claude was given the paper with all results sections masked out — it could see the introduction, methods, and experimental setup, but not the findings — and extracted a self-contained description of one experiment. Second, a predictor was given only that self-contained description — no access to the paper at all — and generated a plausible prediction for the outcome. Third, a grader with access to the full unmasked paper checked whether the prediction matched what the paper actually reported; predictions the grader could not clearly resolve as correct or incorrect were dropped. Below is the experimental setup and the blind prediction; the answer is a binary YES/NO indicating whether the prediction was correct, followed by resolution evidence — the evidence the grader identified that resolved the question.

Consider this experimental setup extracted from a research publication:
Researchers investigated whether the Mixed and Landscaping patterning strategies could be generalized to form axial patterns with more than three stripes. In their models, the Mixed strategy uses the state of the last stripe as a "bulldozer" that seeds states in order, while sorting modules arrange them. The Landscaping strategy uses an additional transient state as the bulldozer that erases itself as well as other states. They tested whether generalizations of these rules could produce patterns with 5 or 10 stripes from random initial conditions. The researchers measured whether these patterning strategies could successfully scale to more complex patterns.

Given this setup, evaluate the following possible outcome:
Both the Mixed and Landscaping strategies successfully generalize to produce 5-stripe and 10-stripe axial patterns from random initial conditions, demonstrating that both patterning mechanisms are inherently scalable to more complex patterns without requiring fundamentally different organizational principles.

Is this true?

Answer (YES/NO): YES